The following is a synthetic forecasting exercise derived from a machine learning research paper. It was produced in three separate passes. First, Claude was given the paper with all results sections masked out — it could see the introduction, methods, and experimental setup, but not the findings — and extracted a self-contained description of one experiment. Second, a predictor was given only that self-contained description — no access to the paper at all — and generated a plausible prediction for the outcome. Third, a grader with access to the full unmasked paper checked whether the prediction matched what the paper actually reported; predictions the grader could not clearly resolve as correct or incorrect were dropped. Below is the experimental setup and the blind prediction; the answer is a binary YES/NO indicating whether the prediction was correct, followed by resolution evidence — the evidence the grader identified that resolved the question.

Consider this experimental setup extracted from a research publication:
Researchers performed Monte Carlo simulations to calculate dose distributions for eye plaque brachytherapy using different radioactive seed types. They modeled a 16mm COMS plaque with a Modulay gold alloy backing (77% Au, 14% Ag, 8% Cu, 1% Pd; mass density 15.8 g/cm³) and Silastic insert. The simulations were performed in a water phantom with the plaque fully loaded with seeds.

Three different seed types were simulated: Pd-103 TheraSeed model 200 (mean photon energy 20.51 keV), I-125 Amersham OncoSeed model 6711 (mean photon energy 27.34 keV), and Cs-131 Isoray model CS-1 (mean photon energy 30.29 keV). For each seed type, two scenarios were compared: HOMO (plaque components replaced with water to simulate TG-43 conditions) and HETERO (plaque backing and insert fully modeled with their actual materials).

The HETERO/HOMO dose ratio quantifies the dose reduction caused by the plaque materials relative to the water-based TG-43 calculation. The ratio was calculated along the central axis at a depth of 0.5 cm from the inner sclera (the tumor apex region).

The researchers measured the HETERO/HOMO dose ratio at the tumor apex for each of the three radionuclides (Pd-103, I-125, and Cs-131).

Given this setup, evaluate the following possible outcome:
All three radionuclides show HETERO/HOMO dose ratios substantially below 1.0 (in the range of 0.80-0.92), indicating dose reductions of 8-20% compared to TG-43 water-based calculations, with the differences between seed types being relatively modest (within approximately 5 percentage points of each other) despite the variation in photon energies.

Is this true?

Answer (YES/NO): NO